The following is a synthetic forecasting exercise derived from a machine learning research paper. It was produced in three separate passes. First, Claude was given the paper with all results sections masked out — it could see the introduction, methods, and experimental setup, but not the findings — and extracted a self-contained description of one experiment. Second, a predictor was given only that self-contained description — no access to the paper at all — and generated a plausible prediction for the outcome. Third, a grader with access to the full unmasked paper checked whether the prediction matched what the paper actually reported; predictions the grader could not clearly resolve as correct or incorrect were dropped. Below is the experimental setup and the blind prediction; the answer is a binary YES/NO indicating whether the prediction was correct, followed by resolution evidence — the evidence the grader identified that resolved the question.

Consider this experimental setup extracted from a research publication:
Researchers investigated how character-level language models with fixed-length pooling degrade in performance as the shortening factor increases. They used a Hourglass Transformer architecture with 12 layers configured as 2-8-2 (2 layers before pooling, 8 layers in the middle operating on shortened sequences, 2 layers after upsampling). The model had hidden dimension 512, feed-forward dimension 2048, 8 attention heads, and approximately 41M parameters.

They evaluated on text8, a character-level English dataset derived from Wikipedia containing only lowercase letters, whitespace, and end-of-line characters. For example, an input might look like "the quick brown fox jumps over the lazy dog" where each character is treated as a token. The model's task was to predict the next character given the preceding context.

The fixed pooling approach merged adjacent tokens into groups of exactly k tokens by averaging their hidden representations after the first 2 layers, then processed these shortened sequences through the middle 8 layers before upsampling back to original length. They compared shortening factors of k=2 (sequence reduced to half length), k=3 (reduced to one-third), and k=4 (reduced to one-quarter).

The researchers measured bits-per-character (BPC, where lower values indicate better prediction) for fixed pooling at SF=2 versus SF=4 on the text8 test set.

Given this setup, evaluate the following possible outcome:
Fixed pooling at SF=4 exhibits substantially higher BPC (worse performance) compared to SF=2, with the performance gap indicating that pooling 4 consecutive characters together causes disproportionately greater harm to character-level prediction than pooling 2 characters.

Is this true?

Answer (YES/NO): YES